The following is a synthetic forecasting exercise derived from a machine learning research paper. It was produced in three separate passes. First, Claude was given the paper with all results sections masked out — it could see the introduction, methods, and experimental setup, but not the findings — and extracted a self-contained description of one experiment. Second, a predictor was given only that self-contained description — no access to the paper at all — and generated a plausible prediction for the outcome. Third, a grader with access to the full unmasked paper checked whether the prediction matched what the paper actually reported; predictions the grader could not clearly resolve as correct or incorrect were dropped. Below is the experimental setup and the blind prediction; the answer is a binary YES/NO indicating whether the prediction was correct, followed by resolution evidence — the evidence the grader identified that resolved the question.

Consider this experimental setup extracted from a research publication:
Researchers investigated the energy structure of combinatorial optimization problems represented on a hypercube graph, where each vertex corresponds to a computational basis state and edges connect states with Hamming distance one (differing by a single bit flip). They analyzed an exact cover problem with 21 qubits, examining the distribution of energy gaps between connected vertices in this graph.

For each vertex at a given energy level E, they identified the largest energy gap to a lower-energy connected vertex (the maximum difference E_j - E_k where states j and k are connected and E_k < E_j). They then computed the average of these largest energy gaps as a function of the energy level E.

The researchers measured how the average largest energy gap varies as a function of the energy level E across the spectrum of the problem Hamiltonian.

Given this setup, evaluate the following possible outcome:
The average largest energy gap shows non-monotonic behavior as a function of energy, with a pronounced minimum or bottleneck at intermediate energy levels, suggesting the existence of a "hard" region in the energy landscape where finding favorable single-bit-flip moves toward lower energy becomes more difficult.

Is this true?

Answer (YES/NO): NO